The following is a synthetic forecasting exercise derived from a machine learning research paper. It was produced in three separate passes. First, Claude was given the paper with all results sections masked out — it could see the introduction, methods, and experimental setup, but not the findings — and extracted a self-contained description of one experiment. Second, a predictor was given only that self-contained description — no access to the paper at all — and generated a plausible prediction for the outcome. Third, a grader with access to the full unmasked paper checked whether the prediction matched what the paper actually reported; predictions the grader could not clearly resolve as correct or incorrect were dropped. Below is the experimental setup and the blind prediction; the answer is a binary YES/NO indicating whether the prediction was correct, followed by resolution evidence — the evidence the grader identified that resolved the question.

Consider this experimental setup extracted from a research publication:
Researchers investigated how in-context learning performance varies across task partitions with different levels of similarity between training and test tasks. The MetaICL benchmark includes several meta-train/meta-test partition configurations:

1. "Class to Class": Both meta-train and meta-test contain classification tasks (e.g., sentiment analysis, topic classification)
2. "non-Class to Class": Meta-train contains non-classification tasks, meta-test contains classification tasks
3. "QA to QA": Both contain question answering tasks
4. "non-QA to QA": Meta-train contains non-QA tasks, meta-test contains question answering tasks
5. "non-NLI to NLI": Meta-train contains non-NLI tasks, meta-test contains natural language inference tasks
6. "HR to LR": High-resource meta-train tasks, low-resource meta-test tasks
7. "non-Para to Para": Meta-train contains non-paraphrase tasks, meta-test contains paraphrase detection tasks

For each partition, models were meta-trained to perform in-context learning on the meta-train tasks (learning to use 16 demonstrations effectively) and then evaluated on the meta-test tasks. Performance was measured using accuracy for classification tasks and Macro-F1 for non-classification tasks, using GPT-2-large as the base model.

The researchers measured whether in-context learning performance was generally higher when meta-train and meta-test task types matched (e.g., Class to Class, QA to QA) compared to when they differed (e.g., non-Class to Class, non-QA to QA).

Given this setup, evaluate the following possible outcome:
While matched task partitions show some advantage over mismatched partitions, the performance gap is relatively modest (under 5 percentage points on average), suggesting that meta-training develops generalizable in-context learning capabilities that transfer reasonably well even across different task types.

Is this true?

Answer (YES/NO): NO